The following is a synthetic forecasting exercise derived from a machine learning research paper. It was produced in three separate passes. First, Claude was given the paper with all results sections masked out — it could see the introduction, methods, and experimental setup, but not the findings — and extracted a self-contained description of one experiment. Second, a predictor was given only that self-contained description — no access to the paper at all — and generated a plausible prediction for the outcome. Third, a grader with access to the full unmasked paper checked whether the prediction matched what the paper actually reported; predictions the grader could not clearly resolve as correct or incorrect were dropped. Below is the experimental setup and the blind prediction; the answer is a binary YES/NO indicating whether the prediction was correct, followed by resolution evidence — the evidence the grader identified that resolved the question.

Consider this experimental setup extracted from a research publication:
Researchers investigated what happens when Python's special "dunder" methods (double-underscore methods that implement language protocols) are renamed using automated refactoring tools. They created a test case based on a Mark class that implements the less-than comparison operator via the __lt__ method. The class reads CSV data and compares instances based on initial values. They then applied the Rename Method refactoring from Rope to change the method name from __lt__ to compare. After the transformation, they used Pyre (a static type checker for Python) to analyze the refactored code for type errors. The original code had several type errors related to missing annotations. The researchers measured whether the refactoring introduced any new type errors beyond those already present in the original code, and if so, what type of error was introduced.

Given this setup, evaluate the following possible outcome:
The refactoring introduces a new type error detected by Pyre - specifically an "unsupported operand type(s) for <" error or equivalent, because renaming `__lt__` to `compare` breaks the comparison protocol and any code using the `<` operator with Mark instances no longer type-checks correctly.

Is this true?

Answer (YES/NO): YES